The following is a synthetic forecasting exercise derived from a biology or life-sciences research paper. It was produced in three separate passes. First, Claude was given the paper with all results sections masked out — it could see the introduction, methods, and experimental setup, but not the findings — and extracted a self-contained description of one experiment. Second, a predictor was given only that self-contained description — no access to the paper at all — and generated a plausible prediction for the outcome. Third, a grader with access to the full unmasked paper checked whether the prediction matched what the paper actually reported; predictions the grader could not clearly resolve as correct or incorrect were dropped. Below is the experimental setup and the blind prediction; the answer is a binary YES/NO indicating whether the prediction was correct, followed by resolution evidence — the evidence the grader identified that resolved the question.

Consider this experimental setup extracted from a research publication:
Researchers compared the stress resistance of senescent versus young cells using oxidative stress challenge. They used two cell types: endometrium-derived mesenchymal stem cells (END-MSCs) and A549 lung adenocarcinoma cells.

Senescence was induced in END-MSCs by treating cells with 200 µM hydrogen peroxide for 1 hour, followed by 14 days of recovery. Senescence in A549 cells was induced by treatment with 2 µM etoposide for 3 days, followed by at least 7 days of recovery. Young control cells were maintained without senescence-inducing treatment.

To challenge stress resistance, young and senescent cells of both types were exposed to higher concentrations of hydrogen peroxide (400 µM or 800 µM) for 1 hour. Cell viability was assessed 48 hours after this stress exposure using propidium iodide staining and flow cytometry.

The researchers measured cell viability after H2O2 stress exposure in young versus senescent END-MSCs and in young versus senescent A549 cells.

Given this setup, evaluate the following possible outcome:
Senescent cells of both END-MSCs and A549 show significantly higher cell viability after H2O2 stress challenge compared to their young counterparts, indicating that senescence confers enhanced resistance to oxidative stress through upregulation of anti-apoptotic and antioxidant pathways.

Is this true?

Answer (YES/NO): NO